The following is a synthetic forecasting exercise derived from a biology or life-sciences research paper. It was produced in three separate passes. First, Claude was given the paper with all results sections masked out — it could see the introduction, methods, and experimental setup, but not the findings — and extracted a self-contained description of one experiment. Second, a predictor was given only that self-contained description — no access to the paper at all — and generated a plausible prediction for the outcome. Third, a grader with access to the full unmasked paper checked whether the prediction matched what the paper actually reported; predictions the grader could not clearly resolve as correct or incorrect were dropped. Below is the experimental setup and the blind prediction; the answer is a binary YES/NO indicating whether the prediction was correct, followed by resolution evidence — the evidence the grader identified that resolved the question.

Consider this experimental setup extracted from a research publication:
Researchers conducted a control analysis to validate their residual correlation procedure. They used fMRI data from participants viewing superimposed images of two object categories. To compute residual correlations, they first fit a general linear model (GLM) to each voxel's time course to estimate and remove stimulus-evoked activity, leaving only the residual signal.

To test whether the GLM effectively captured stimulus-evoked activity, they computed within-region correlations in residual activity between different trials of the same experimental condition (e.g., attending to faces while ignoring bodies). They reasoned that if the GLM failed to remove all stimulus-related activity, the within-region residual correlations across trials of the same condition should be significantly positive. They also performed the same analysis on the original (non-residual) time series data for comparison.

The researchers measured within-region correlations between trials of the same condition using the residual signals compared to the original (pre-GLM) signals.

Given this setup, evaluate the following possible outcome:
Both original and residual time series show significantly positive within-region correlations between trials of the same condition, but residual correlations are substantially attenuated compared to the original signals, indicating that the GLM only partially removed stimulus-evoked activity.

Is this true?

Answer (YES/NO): NO